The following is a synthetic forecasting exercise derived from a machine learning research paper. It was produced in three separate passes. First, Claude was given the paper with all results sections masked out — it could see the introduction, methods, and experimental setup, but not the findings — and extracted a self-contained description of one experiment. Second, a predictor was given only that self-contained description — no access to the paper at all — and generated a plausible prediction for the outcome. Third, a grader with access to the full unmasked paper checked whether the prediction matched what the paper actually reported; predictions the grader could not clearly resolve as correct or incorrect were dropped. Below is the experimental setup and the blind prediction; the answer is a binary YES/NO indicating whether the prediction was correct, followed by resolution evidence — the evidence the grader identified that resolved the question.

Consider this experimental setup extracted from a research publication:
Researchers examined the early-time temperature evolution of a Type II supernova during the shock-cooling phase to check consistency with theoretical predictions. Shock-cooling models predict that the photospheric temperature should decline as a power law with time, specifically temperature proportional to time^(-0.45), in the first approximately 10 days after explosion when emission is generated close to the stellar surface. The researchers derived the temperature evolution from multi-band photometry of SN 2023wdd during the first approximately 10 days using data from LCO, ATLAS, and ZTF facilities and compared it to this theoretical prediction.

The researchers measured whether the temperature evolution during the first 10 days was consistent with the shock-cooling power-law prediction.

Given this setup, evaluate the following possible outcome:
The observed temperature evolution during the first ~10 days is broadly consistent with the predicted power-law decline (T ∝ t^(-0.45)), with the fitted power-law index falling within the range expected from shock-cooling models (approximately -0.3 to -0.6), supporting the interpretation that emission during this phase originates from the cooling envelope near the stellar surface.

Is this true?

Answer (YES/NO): NO